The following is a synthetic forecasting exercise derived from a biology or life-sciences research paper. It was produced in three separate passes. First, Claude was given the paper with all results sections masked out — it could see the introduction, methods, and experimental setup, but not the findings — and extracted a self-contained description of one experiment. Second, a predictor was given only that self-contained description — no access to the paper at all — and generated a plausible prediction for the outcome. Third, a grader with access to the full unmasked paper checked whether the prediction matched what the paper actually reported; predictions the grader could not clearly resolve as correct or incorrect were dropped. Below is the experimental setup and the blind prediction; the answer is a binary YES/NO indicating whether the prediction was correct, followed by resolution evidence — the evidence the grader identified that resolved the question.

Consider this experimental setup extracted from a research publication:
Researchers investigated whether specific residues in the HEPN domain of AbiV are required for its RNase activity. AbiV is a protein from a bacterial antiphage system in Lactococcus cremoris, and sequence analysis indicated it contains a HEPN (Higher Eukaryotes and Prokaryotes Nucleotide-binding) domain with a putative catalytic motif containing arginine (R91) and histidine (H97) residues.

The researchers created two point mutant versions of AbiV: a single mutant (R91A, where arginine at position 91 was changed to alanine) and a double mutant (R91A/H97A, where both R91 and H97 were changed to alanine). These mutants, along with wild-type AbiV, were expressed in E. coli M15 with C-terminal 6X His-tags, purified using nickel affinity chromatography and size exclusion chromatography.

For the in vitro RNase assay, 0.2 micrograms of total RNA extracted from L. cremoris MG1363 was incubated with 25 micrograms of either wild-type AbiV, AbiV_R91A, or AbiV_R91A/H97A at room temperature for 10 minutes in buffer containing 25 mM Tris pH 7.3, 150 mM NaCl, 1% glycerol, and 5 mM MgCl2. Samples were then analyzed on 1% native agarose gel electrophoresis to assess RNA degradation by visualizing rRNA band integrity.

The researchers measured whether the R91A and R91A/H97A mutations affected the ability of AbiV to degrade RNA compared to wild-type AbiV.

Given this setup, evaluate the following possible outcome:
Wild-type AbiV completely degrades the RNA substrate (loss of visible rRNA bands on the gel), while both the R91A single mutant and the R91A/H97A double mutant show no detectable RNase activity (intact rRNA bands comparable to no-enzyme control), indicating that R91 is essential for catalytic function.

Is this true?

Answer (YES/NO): YES